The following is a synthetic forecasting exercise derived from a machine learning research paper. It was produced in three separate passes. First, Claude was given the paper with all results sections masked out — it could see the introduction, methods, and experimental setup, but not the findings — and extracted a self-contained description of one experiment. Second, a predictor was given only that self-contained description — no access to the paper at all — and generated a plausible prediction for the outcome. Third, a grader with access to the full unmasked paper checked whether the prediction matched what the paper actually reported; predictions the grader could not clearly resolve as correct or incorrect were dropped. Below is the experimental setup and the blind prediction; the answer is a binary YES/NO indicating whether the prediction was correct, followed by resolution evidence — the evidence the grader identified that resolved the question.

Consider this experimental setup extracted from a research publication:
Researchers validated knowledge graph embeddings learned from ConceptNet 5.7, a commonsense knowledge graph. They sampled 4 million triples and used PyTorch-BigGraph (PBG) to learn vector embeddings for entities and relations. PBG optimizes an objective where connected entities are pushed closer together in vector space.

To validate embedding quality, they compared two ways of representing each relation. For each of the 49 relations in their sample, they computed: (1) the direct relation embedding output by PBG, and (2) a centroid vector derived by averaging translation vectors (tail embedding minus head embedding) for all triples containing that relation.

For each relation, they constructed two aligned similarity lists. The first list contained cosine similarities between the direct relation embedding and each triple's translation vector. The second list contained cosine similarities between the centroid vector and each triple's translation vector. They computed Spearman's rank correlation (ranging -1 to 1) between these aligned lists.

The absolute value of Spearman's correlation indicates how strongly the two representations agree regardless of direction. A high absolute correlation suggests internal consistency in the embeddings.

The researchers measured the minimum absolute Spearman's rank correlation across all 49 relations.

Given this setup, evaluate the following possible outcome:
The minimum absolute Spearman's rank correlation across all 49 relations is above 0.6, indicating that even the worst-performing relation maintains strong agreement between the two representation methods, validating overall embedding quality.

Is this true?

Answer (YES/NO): NO